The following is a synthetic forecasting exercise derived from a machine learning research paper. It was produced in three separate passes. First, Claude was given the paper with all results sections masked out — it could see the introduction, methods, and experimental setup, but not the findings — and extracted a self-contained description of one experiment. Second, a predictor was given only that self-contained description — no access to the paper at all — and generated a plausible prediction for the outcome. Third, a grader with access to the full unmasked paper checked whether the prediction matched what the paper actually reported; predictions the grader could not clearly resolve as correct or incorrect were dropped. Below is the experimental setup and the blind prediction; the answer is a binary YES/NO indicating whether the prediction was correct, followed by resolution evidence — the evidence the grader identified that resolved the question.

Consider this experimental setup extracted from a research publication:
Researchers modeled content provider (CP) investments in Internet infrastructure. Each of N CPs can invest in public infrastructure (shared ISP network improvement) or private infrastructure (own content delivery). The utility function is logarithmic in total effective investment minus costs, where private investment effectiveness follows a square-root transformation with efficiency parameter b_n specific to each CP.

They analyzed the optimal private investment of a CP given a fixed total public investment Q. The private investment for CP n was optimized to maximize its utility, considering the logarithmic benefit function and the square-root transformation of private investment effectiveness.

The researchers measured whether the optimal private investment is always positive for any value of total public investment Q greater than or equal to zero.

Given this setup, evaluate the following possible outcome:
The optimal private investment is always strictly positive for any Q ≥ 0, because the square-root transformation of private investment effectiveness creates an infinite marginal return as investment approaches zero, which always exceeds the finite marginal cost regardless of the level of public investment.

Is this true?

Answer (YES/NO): YES